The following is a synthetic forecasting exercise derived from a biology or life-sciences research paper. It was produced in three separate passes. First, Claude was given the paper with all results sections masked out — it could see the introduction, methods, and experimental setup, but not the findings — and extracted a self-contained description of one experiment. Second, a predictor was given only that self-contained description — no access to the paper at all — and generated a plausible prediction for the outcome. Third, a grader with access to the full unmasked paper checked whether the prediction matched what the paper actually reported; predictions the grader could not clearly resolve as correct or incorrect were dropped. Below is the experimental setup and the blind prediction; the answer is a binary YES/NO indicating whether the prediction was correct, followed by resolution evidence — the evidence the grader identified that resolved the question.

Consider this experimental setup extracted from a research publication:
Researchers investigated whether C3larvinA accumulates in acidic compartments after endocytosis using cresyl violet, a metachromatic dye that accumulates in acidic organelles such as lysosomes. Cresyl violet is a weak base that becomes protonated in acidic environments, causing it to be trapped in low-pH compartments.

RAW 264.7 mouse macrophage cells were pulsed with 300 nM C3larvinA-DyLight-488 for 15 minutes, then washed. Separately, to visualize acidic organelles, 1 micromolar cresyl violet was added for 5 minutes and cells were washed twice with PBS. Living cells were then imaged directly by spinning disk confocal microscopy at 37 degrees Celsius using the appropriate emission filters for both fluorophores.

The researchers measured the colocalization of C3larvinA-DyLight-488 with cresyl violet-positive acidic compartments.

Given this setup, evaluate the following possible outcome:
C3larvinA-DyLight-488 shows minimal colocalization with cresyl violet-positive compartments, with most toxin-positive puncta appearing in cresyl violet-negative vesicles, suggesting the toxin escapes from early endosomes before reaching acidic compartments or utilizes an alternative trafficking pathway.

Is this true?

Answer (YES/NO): NO